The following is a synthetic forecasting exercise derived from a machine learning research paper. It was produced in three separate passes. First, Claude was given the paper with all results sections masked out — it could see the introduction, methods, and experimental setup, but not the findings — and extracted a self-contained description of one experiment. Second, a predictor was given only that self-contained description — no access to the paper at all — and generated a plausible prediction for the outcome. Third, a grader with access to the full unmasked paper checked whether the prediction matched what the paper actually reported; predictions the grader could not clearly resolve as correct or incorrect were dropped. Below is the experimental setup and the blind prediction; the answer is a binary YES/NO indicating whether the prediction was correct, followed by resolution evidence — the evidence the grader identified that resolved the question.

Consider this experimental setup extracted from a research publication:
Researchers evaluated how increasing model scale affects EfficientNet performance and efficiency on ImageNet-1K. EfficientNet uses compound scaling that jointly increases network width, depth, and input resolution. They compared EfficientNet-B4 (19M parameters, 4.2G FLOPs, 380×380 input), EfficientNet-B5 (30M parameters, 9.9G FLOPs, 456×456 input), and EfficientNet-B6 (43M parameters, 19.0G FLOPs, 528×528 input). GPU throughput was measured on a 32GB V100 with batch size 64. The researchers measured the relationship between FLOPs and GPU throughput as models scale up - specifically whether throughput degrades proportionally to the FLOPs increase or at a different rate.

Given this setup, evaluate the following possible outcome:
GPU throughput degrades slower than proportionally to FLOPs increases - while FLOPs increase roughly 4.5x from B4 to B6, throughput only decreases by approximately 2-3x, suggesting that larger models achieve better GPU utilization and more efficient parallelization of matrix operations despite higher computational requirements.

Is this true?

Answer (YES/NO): NO